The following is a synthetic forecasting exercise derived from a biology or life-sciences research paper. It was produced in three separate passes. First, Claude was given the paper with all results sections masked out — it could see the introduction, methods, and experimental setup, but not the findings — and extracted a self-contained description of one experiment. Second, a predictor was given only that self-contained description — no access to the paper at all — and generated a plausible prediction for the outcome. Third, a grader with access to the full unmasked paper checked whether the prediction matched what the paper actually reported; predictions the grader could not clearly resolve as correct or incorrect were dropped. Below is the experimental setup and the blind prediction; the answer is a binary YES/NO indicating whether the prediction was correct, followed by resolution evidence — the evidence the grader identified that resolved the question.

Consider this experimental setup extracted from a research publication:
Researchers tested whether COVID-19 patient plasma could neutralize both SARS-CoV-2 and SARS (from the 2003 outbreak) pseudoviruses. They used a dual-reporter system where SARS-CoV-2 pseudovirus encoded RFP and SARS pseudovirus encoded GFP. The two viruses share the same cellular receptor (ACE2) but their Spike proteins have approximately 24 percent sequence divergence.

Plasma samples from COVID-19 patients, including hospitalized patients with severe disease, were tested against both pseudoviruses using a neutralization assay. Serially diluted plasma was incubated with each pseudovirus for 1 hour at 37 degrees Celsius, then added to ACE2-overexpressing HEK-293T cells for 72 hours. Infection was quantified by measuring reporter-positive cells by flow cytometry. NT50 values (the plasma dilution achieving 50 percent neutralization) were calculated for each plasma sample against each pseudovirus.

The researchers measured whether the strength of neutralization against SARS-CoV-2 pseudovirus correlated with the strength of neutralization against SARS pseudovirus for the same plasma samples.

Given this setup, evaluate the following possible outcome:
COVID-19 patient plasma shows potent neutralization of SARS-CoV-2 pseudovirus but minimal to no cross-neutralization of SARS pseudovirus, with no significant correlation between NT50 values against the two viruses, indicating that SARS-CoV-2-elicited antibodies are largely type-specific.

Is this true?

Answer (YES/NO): NO